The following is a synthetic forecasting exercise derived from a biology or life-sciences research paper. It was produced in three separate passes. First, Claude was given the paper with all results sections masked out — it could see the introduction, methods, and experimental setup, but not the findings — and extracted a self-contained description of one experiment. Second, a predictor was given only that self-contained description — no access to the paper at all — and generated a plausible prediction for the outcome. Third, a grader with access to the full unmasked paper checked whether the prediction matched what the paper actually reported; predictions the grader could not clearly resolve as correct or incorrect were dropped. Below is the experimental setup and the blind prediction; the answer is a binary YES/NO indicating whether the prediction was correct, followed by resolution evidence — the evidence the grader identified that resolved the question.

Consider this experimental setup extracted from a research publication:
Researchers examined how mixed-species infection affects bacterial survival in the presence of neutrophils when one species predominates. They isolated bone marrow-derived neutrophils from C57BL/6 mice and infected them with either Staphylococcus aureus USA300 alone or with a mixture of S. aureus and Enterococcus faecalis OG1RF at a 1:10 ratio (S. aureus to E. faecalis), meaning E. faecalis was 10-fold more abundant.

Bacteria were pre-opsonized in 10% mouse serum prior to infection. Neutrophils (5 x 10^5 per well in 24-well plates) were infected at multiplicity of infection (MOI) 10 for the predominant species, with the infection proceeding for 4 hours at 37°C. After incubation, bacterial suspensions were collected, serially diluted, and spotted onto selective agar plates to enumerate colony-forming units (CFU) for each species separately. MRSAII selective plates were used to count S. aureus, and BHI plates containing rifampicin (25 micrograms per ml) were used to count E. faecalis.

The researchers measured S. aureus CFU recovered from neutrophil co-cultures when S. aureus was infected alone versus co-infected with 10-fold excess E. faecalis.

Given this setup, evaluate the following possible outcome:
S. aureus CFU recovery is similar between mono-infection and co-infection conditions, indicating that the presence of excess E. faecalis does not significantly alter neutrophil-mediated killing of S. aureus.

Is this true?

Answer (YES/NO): NO